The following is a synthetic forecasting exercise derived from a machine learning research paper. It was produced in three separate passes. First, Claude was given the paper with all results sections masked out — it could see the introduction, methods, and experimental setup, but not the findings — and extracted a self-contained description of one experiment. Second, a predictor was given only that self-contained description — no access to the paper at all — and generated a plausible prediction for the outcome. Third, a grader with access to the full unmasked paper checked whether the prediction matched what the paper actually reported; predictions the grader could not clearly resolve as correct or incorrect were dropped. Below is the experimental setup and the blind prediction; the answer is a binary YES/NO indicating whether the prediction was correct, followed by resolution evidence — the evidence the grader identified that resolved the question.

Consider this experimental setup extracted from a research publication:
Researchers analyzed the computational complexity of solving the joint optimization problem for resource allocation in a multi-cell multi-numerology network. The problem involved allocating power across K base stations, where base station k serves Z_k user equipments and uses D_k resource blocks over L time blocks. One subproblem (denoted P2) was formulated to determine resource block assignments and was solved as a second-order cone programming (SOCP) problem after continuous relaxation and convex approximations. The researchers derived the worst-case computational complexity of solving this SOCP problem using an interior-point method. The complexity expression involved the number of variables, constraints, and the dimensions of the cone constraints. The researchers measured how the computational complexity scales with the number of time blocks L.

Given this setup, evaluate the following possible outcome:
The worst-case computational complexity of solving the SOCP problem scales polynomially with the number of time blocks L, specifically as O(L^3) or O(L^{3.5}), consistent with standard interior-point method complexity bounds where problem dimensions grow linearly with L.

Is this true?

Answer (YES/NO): YES